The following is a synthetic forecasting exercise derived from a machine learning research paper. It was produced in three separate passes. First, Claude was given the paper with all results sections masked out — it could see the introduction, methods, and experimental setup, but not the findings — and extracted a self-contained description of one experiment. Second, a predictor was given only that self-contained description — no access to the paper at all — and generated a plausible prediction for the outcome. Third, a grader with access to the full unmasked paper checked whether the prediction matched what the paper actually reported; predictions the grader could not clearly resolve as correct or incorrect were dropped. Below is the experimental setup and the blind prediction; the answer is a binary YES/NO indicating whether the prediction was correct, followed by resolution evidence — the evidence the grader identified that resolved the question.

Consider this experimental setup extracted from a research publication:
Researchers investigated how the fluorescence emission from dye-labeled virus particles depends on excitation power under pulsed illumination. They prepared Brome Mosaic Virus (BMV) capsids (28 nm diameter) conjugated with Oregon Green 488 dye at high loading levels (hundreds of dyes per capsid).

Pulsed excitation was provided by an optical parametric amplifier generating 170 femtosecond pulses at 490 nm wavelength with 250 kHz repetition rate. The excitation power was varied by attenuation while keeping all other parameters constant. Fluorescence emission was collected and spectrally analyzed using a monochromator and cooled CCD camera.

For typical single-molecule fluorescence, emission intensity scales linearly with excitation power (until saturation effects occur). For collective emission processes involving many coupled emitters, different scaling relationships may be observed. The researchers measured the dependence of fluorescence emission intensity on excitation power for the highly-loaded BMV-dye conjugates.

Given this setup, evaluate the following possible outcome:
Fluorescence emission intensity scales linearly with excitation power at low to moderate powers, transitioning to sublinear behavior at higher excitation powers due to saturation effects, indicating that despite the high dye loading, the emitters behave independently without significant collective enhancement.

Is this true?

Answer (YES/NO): NO